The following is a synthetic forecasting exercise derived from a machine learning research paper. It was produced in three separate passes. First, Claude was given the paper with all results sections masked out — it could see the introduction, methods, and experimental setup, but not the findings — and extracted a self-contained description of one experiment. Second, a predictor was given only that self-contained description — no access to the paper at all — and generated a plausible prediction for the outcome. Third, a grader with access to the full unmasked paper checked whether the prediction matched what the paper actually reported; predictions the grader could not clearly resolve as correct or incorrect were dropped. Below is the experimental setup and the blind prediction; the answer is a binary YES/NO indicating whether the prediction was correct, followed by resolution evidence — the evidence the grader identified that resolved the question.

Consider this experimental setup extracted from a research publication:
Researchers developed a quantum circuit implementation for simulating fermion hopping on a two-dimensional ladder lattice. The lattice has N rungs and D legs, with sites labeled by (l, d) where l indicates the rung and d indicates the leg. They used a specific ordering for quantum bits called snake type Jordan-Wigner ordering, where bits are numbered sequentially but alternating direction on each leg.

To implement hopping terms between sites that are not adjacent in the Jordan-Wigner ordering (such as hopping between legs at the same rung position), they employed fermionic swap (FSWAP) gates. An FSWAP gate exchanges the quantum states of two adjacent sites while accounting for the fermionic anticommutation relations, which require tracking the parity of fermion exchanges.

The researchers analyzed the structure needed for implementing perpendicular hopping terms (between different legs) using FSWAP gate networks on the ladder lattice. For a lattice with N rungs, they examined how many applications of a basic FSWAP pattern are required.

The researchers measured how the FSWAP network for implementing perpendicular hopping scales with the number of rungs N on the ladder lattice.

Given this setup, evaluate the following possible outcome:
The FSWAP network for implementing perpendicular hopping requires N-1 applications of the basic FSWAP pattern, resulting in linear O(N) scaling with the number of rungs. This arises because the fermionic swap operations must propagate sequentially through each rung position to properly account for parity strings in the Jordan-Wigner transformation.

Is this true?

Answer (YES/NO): NO